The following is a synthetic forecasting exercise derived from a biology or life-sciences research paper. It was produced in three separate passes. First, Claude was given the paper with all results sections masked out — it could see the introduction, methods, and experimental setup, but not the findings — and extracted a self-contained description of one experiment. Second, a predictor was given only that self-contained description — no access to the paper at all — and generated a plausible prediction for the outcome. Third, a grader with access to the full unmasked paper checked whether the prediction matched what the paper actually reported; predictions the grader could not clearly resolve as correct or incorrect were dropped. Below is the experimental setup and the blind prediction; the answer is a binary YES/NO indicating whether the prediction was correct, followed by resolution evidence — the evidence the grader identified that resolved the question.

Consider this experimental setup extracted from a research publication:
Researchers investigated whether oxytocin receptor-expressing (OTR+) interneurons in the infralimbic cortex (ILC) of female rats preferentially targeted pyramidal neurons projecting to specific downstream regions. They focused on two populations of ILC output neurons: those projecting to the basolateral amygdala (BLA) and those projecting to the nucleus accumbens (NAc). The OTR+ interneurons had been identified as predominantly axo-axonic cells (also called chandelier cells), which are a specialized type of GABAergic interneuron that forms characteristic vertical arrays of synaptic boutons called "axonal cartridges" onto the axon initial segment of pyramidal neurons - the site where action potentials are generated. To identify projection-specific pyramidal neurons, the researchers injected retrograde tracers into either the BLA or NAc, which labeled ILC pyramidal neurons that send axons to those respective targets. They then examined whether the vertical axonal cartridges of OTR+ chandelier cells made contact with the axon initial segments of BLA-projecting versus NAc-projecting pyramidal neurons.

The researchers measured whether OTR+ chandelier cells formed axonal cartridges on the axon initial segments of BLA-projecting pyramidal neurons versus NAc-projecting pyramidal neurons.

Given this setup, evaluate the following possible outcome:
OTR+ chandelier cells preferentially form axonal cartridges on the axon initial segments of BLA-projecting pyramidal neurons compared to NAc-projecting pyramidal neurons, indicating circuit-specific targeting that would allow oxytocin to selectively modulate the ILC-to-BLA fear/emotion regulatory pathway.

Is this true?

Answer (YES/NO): YES